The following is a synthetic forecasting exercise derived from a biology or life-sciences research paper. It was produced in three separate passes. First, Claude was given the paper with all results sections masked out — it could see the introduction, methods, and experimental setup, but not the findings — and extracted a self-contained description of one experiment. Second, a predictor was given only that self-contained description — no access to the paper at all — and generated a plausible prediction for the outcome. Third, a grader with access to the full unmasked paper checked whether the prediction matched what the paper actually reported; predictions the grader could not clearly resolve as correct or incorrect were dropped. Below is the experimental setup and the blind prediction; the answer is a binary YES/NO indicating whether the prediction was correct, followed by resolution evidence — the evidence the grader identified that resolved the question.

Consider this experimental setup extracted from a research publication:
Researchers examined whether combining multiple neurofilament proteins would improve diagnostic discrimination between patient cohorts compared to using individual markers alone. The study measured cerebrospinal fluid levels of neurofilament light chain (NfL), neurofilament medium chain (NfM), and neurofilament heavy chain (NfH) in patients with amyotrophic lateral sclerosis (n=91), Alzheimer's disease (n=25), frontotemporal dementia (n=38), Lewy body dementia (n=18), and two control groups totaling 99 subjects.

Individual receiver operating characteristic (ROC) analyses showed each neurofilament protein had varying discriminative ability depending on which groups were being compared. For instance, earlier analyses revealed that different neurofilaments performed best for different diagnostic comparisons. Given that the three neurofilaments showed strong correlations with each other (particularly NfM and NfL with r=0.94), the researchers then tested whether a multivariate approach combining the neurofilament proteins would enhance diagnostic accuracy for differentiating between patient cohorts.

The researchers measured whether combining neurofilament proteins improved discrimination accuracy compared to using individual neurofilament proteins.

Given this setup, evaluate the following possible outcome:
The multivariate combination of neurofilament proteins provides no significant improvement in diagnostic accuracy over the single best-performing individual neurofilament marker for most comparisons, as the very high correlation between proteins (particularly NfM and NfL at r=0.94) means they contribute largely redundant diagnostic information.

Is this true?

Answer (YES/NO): YES